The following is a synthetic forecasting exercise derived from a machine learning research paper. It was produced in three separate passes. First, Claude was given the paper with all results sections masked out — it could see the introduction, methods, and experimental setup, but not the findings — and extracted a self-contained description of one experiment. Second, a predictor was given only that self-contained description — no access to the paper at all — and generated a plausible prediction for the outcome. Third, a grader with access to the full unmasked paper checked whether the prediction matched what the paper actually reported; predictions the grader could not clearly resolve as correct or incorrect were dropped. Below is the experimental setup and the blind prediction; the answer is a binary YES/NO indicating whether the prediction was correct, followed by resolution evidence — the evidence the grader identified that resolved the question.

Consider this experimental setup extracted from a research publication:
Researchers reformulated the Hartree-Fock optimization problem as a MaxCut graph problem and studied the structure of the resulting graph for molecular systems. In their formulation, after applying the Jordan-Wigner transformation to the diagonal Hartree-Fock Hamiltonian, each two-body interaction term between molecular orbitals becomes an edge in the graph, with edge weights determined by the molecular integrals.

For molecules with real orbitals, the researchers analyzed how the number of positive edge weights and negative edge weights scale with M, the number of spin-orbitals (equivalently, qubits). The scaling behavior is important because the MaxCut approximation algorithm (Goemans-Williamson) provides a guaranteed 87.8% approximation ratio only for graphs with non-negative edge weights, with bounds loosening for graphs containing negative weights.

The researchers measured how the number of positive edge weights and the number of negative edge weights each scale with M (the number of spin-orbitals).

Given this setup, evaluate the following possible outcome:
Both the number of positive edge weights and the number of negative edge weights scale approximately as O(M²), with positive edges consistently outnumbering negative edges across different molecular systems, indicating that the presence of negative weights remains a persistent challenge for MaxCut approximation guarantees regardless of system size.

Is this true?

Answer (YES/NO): NO